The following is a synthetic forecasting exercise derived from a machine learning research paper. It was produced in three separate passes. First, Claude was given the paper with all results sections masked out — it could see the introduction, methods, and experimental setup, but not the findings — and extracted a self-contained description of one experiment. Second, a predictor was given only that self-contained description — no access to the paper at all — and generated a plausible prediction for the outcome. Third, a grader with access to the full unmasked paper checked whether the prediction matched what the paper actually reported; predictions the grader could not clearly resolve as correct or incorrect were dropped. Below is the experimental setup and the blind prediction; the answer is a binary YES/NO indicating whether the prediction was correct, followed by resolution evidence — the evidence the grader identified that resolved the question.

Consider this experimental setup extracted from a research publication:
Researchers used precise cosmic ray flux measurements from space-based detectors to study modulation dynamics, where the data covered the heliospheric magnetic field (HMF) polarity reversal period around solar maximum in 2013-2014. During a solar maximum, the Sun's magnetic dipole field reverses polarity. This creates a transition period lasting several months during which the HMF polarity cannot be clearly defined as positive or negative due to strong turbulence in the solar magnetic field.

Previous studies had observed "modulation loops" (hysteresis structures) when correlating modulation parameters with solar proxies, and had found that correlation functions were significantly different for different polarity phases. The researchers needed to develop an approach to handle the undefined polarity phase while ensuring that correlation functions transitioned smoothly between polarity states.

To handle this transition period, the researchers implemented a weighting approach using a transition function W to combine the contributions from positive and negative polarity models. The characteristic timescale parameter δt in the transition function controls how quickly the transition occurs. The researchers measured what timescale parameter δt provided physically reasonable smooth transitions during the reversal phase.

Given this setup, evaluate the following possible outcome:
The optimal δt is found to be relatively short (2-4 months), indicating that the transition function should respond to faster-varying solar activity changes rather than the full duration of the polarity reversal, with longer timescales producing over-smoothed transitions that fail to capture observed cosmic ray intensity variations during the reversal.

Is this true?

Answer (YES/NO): YES